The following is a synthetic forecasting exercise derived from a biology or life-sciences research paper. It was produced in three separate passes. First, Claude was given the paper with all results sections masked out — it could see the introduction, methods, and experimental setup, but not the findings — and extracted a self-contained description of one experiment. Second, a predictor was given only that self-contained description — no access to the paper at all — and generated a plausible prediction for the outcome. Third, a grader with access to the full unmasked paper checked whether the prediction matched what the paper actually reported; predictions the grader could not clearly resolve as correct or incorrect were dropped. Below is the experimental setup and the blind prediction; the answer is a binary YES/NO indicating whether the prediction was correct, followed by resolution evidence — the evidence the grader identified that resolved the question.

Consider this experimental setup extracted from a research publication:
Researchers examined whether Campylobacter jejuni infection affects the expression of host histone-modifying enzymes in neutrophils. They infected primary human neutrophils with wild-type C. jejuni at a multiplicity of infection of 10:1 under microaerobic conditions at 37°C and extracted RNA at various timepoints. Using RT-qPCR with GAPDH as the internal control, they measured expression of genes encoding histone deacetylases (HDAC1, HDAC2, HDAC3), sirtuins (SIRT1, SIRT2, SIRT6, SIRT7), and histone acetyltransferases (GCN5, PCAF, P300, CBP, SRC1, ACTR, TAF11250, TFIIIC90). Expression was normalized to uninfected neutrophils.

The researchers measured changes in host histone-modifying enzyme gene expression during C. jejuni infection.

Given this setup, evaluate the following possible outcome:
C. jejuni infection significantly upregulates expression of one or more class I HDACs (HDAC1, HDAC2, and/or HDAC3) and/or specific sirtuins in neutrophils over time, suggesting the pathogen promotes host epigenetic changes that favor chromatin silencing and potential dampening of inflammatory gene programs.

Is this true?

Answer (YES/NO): NO